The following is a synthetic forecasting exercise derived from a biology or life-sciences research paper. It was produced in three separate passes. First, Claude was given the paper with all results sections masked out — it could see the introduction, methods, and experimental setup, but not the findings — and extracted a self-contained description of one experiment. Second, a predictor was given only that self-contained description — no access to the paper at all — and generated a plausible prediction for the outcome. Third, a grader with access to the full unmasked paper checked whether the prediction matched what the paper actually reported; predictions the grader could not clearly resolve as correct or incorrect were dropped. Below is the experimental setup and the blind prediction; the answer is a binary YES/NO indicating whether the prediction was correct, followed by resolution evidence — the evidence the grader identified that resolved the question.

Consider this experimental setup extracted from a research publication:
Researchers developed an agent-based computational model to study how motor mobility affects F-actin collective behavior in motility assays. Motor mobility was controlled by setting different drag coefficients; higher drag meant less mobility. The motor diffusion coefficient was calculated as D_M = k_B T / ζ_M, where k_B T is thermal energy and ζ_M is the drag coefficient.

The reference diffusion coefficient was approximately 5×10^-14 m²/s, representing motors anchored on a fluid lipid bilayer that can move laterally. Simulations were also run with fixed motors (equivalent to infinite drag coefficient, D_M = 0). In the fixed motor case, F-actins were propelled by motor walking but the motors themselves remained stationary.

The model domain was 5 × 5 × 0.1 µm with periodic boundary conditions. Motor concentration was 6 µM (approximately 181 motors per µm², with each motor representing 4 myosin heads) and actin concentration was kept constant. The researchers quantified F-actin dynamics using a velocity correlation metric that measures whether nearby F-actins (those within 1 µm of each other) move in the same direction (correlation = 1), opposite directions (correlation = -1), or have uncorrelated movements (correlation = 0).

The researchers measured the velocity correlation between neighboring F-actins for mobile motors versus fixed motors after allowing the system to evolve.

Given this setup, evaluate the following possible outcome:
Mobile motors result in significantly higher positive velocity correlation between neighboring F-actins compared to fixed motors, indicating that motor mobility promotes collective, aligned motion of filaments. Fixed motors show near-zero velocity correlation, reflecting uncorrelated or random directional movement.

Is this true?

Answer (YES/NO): NO